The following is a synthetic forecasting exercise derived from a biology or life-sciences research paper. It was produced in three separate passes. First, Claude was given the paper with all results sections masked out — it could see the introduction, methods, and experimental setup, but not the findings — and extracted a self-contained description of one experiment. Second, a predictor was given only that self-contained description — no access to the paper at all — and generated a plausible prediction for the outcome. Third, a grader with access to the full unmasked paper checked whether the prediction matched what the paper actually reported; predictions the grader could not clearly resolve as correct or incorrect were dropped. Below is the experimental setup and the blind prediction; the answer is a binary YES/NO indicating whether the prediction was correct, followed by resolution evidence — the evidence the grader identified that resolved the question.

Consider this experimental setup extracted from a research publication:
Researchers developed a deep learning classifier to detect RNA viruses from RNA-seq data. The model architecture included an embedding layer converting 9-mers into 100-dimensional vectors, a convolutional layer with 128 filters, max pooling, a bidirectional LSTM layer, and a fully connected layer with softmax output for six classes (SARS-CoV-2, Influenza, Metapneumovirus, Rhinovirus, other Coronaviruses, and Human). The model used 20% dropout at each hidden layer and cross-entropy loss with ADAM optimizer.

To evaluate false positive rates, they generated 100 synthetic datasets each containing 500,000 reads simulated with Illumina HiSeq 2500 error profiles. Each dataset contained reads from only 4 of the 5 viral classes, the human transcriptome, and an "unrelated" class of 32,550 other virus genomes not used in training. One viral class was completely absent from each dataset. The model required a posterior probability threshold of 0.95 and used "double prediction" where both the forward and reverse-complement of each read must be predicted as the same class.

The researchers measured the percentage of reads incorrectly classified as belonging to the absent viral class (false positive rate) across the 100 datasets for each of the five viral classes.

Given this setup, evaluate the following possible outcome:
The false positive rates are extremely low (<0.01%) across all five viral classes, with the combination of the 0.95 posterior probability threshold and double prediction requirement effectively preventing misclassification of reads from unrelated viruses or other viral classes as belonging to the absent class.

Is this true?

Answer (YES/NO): NO